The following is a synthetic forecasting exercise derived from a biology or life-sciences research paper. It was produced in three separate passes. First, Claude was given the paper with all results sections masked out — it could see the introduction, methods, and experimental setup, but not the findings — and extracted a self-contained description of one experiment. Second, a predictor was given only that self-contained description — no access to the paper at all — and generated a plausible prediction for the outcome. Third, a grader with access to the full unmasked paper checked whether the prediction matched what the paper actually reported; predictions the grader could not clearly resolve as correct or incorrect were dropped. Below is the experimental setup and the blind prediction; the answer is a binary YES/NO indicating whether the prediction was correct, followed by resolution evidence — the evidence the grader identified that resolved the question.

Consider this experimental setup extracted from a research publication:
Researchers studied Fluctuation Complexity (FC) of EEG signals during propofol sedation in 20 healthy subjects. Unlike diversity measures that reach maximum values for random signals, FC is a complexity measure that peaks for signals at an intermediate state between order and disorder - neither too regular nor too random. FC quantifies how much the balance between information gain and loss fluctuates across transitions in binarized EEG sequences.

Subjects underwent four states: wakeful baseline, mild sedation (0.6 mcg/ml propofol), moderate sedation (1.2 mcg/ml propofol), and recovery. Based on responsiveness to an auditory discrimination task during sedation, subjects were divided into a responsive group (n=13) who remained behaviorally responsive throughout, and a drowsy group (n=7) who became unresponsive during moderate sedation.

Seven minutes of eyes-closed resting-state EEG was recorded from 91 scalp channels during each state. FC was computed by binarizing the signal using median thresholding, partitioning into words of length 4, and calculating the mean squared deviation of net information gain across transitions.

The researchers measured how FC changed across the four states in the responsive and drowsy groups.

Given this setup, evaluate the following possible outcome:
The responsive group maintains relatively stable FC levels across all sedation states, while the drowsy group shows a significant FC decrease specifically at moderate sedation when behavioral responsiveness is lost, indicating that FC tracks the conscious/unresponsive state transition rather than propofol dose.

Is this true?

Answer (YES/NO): NO